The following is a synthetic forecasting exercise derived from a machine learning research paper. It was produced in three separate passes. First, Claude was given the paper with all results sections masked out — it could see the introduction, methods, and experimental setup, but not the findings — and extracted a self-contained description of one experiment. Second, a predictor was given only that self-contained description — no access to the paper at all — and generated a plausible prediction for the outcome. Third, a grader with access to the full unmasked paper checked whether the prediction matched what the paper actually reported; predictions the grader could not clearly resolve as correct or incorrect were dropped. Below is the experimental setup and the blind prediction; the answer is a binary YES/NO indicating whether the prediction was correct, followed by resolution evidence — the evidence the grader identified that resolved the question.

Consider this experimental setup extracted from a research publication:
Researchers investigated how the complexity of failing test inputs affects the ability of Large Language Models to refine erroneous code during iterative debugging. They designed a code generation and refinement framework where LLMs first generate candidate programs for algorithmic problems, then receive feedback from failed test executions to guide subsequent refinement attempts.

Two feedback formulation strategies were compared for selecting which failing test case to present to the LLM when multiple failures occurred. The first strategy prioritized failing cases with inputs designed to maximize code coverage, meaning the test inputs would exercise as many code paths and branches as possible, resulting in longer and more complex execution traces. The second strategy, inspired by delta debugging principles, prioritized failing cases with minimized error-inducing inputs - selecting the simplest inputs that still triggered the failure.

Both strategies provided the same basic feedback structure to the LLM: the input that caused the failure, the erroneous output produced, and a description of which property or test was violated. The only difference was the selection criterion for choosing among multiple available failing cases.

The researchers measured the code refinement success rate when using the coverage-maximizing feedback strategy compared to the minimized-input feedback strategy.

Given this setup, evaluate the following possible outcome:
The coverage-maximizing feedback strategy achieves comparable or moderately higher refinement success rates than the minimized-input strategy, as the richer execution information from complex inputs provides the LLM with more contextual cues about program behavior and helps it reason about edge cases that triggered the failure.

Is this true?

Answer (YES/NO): NO